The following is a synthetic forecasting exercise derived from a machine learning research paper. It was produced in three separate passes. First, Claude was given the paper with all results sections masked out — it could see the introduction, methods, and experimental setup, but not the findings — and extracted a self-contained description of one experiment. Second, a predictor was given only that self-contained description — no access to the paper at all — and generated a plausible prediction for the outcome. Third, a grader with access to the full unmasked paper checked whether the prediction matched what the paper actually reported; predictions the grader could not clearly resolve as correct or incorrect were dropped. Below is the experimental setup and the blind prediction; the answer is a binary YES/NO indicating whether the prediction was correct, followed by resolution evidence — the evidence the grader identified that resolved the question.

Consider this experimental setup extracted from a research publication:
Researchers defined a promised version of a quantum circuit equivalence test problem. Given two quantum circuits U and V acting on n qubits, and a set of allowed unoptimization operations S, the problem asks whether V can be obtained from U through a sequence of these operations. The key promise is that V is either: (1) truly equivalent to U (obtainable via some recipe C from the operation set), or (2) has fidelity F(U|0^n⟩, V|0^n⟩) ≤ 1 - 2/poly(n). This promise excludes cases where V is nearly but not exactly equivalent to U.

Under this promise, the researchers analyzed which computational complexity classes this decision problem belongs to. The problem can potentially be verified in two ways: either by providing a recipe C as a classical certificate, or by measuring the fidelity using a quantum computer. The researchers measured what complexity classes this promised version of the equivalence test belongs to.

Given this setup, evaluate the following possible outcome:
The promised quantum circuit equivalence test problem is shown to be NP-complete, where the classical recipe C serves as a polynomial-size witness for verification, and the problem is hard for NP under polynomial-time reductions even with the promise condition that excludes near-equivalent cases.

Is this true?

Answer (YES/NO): NO